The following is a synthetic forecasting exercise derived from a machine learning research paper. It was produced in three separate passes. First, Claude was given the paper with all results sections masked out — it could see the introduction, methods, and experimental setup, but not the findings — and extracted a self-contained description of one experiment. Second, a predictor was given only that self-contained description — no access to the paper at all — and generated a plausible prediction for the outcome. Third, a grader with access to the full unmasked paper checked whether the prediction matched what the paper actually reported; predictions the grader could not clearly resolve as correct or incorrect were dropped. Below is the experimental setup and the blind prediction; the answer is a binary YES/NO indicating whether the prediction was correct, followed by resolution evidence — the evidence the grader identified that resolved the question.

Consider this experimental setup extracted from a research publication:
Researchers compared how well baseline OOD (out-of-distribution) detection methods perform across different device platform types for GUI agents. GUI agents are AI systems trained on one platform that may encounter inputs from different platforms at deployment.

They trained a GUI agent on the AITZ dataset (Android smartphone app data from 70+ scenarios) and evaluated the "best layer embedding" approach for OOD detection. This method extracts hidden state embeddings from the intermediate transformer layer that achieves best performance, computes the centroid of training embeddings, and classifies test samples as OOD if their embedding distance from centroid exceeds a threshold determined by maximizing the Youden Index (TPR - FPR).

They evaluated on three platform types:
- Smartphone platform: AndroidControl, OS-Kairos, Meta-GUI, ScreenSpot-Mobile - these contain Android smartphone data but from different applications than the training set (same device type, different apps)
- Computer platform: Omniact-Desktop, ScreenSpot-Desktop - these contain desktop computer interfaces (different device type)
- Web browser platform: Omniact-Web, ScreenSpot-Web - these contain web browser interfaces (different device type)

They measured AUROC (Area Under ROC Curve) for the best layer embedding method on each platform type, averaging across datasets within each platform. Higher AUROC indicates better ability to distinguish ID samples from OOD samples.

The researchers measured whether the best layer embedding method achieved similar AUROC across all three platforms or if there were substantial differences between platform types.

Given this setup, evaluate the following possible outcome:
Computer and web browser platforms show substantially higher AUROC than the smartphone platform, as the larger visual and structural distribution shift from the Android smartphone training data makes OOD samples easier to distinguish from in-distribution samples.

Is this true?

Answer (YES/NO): YES